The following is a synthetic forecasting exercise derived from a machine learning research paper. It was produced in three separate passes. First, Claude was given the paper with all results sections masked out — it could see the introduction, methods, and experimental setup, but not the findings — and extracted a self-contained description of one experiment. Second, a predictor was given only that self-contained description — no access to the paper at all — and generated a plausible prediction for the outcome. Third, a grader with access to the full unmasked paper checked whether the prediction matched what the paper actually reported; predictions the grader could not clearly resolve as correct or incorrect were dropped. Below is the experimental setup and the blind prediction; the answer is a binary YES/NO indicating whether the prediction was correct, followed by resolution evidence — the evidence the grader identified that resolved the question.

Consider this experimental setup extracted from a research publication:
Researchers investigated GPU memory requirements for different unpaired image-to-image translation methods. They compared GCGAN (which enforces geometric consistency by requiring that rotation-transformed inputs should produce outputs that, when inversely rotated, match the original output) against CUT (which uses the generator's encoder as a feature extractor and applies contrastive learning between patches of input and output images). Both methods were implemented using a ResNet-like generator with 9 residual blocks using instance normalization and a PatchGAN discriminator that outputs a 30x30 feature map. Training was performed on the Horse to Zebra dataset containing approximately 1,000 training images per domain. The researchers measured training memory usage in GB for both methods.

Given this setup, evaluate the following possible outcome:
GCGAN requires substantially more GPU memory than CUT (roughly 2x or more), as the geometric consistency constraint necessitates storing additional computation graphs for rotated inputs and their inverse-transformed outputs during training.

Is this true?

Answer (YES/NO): NO